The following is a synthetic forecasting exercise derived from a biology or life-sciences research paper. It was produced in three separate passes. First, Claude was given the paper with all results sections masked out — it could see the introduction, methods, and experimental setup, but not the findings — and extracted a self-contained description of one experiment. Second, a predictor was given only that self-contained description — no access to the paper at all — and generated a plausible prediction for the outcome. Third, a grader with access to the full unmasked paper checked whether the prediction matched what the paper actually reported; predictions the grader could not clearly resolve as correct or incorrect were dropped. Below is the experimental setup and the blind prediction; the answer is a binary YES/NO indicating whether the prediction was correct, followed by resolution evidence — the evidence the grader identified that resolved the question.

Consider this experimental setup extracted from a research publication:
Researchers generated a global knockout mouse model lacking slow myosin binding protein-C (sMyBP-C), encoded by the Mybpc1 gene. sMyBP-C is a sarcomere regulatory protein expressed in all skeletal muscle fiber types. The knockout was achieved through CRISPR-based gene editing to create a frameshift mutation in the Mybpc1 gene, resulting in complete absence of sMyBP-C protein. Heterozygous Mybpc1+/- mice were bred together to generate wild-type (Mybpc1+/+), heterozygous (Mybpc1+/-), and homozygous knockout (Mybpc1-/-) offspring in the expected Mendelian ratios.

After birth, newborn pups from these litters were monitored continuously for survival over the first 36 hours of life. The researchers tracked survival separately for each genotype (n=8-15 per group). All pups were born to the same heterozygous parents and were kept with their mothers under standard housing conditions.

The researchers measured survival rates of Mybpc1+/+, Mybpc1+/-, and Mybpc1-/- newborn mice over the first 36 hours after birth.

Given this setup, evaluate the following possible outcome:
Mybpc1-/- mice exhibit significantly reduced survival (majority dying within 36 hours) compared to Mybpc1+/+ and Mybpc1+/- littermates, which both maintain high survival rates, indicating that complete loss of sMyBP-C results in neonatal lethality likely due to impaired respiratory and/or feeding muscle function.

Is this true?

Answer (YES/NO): YES